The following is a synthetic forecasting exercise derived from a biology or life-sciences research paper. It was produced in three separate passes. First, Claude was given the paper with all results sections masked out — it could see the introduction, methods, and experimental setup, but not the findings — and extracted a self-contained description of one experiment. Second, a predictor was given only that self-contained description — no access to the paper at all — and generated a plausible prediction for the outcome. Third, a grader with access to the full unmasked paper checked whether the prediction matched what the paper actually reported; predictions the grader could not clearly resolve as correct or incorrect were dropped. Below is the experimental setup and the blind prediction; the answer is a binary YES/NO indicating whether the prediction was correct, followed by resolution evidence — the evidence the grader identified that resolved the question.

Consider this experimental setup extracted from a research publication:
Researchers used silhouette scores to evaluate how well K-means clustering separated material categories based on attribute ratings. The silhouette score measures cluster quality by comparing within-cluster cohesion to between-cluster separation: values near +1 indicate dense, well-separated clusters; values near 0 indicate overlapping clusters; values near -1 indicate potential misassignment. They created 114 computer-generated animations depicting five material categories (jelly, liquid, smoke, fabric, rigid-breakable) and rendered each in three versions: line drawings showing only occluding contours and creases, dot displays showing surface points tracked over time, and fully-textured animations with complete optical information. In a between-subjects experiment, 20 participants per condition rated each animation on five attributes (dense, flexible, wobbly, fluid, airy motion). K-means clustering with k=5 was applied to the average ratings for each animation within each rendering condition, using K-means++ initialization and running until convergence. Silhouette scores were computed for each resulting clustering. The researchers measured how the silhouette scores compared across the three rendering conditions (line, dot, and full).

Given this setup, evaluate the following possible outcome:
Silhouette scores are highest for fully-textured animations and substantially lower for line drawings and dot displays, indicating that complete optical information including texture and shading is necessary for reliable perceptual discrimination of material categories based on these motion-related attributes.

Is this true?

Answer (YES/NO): NO